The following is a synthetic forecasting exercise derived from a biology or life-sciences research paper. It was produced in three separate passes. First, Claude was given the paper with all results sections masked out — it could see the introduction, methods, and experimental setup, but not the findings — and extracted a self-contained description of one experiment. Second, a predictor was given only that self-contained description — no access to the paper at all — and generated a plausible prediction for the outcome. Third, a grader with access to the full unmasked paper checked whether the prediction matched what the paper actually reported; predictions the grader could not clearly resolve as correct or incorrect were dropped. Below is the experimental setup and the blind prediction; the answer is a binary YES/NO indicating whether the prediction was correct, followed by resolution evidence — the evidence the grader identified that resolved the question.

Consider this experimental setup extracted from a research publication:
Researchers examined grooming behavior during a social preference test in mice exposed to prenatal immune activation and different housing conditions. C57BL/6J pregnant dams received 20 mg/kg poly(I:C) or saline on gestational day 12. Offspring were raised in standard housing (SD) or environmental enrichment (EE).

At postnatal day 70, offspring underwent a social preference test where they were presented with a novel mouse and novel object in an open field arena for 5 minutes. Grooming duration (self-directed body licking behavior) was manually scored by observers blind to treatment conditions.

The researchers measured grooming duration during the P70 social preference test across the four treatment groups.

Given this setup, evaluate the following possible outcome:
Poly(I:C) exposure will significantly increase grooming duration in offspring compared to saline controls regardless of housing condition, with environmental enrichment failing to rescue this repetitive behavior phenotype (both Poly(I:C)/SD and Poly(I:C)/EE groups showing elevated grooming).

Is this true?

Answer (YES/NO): NO